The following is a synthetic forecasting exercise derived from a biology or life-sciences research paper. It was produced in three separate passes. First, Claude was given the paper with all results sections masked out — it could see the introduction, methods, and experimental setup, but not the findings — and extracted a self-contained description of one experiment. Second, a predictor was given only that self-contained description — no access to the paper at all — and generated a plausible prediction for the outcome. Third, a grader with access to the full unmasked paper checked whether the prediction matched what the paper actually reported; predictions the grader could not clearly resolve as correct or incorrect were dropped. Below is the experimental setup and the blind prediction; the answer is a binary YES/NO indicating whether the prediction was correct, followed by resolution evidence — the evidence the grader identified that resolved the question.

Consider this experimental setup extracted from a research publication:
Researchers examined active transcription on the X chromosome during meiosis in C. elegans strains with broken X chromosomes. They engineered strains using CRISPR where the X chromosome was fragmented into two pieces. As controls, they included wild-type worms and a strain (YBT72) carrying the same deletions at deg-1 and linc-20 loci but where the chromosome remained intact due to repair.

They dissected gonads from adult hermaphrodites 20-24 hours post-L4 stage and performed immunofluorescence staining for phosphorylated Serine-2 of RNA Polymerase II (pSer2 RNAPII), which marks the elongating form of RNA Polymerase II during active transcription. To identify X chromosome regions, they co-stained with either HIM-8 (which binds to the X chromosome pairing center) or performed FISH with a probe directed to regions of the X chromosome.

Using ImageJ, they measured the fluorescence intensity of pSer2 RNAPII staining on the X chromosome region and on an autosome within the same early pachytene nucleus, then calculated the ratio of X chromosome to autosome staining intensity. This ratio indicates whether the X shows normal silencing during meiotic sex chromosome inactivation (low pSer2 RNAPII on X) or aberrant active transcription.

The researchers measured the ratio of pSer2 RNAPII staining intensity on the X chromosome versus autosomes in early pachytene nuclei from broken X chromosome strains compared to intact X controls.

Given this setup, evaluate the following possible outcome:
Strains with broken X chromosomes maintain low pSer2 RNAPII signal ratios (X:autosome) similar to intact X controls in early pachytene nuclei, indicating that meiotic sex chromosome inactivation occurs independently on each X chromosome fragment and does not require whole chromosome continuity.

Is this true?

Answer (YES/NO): NO